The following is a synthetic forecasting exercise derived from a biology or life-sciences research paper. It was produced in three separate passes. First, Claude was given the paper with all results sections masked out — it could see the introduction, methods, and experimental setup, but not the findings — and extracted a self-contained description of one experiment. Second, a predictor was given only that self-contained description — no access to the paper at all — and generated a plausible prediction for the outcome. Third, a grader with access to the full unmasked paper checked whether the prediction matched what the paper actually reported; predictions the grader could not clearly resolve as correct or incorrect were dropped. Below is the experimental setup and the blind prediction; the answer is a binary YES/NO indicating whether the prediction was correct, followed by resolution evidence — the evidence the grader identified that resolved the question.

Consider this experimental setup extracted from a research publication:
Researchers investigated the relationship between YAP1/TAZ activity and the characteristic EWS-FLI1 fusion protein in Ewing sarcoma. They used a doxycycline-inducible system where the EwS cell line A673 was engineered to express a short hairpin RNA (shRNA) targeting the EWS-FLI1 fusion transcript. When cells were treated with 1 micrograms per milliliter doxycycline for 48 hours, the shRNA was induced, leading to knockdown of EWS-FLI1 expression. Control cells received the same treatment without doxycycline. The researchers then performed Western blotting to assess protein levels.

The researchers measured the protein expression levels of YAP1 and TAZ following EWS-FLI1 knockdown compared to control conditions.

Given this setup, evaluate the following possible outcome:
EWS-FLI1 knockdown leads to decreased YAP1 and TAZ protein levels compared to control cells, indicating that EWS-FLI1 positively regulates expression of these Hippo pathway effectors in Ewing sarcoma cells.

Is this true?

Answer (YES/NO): NO